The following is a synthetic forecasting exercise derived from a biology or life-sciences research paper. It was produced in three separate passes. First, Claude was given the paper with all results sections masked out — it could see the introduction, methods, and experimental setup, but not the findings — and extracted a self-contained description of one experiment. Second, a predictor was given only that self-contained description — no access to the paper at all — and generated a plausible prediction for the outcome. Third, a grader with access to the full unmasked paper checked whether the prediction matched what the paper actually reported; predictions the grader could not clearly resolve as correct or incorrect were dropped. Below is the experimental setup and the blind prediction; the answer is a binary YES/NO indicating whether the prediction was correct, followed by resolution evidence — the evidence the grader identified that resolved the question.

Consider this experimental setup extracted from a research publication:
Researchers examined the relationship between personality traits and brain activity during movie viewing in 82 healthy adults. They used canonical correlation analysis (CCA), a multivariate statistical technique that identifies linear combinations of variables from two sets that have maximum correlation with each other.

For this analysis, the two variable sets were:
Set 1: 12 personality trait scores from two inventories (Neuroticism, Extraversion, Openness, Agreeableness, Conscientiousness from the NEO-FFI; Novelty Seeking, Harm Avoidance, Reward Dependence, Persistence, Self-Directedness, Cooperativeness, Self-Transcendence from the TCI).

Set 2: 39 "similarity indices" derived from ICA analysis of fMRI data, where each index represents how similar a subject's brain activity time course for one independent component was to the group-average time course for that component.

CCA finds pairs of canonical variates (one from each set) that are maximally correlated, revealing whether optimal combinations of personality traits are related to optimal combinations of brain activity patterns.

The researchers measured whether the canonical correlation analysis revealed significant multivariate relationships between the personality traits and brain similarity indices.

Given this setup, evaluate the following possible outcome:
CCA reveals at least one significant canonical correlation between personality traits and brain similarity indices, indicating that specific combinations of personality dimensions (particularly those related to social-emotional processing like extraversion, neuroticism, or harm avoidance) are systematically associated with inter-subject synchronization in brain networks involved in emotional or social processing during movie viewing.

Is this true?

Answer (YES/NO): NO